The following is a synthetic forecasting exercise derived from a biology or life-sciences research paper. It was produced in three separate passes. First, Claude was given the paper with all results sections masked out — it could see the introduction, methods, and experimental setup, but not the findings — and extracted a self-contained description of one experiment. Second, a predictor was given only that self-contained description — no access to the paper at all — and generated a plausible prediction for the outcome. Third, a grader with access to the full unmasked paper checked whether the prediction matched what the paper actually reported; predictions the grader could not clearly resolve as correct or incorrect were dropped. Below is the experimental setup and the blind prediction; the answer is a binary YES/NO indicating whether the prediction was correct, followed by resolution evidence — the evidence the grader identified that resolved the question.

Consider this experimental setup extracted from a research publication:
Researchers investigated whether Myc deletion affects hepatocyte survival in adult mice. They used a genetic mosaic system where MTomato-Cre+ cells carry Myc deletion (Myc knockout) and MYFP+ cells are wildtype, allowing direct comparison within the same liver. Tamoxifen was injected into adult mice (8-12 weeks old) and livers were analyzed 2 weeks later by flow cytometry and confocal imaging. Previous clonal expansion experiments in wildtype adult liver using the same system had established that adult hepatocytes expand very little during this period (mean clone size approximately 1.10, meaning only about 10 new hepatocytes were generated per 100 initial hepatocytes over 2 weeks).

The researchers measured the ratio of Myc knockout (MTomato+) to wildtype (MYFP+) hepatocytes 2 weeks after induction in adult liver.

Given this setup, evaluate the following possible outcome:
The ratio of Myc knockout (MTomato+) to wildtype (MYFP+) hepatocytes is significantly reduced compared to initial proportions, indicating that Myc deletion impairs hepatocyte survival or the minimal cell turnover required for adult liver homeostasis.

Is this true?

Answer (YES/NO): YES